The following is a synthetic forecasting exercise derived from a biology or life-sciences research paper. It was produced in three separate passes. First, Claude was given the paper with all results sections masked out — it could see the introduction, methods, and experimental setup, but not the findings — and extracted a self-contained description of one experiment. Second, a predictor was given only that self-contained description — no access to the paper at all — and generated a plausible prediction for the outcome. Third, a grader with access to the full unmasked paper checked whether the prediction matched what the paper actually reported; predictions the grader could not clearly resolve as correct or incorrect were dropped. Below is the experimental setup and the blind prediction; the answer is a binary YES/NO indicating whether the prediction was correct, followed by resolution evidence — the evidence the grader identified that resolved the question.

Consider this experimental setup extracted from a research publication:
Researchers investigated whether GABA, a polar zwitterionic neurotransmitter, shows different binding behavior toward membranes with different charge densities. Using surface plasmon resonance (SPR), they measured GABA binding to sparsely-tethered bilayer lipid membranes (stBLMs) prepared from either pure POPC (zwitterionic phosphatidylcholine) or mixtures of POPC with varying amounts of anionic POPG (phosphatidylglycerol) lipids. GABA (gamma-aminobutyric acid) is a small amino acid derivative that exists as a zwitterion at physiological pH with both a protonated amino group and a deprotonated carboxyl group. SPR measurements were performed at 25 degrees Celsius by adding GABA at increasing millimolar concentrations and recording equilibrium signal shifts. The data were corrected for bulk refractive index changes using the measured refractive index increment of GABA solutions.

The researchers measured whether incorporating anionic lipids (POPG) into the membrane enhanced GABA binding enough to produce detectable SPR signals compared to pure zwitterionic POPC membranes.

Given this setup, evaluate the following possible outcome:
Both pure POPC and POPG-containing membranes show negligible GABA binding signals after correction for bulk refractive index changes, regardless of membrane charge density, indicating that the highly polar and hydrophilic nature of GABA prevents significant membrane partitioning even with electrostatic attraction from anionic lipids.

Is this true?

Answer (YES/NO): YES